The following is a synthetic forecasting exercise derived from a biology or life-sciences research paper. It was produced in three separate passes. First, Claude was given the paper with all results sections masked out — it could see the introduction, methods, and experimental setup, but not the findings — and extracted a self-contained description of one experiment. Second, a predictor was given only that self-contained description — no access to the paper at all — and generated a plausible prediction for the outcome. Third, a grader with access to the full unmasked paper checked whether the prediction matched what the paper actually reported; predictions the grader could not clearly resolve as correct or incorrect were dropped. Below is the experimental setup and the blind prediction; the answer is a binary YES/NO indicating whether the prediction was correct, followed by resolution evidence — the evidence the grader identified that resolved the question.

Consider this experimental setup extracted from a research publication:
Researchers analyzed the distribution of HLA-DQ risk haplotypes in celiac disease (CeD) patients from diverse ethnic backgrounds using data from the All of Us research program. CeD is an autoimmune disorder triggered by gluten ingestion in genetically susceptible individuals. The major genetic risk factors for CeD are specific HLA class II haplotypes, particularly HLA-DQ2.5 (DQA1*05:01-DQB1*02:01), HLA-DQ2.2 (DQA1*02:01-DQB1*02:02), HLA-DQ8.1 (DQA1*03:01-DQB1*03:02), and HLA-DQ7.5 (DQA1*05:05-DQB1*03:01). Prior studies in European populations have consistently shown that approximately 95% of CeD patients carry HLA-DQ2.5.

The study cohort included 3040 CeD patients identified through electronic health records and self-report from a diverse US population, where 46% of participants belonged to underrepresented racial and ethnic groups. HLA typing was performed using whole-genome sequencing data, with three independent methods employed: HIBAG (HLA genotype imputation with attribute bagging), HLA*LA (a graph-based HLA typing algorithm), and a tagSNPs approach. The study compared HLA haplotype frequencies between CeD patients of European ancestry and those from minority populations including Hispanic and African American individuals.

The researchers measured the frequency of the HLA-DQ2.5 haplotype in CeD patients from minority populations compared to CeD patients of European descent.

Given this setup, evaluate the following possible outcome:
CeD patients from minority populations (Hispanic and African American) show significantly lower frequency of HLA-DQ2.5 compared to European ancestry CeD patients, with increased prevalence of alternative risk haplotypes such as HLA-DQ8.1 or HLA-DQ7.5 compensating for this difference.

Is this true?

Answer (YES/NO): NO